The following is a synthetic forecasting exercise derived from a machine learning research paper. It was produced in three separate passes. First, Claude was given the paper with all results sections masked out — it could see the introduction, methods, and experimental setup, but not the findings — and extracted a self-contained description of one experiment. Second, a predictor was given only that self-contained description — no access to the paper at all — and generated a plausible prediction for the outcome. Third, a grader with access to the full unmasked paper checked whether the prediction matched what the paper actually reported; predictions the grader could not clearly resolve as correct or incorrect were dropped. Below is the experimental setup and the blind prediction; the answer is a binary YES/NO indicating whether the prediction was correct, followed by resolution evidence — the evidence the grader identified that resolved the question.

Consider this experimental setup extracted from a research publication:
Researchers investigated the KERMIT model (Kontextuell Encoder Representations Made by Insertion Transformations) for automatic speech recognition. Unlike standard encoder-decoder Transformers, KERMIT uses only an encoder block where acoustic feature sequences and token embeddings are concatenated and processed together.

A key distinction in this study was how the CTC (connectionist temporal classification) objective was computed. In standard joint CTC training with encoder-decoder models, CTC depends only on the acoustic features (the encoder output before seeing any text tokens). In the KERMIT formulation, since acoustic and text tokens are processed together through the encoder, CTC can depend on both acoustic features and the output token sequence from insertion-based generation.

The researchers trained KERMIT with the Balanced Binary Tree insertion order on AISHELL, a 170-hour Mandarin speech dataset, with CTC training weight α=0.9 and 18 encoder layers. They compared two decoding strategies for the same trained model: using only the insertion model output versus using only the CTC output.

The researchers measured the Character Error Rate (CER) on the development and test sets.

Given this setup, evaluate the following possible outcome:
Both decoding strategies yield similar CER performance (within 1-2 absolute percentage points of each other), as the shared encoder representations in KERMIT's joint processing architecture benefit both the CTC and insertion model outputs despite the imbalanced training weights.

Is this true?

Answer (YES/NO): NO